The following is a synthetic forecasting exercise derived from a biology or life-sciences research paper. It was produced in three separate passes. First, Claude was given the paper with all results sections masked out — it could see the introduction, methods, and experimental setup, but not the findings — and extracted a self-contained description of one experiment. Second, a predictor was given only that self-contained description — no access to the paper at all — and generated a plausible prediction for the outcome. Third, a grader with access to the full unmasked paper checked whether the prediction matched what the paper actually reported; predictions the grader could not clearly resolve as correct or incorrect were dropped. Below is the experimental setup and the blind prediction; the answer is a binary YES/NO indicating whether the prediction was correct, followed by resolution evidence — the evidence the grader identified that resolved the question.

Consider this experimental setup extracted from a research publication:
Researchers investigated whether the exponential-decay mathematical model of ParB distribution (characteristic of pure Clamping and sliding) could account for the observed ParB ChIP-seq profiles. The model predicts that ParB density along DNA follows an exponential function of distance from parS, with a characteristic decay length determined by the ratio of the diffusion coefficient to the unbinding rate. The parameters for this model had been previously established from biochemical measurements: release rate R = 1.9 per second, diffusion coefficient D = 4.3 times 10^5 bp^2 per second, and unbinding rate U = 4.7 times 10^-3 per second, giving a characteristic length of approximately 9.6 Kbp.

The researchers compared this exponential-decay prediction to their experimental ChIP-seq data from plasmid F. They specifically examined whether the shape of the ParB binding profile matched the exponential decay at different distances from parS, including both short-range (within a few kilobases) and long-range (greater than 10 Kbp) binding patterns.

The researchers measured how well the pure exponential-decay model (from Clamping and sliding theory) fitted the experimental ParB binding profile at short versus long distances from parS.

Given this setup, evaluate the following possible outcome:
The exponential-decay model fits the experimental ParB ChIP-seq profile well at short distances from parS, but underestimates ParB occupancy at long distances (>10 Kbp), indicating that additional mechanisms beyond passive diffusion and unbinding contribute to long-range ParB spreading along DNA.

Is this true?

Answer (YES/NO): NO